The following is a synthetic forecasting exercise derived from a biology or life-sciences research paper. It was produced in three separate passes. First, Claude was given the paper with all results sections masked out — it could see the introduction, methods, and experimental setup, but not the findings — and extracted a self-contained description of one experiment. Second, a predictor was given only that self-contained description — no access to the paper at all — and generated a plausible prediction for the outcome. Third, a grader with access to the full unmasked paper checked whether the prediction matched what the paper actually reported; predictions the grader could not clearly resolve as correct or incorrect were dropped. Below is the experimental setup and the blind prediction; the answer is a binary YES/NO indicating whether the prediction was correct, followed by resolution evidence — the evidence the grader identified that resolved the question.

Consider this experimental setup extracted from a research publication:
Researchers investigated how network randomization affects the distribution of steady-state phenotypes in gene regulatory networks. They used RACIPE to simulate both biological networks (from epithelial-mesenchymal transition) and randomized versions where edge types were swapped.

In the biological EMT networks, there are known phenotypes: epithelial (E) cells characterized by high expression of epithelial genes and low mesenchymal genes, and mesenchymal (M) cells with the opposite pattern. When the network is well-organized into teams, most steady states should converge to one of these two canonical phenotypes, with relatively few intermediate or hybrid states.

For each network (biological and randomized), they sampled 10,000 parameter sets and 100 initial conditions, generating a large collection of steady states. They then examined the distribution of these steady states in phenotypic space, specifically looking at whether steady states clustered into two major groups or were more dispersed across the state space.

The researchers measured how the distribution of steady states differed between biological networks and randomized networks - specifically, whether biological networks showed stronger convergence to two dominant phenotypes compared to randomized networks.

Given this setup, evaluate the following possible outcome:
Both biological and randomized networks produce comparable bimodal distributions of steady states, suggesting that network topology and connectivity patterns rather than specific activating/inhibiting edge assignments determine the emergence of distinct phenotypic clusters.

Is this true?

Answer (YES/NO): NO